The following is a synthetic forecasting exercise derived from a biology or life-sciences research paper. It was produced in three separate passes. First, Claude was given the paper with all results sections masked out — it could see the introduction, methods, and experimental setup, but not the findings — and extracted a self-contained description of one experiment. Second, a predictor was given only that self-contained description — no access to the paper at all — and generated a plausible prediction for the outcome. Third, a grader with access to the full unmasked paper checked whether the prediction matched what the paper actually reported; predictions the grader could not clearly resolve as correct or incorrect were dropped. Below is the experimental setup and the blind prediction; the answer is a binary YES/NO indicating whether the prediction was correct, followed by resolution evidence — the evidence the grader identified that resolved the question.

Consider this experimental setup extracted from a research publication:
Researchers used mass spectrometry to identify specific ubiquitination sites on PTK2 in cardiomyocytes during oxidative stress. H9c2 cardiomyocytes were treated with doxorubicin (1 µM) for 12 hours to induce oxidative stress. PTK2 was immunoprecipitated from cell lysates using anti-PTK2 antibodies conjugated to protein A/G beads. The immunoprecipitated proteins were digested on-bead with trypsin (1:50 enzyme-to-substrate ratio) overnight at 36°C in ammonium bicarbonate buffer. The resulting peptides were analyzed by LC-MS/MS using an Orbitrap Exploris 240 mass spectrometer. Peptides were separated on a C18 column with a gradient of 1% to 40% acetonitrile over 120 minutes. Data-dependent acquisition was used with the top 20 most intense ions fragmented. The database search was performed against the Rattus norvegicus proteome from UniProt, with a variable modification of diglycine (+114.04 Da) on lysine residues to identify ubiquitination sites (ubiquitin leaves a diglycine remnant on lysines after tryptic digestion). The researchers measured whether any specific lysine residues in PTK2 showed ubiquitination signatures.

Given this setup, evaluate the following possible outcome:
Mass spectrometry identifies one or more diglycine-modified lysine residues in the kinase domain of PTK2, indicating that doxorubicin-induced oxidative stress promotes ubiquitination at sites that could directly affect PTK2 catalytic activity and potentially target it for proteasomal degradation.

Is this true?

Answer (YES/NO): NO